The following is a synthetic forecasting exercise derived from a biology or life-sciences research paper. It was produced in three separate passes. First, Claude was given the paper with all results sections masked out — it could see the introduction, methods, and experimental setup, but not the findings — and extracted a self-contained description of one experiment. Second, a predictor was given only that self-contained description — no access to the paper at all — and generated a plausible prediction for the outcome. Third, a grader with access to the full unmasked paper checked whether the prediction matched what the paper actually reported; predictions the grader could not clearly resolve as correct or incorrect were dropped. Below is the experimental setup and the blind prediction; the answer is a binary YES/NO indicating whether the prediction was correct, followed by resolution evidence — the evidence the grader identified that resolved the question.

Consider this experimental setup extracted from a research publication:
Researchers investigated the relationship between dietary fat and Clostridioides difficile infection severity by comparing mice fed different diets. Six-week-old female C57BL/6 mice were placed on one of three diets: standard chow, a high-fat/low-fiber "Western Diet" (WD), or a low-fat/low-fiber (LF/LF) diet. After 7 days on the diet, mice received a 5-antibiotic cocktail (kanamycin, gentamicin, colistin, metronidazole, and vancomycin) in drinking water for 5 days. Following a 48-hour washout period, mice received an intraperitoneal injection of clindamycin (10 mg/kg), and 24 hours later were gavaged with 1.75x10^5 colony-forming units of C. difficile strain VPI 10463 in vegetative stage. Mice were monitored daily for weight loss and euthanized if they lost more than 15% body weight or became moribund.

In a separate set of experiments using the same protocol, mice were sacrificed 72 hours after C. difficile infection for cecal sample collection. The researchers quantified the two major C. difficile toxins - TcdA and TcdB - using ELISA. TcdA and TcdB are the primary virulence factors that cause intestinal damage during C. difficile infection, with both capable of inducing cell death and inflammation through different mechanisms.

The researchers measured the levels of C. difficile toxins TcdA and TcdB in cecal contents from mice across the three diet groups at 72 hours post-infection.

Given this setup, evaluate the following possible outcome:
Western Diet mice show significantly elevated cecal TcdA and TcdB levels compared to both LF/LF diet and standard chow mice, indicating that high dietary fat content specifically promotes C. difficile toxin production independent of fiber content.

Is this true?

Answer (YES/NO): NO